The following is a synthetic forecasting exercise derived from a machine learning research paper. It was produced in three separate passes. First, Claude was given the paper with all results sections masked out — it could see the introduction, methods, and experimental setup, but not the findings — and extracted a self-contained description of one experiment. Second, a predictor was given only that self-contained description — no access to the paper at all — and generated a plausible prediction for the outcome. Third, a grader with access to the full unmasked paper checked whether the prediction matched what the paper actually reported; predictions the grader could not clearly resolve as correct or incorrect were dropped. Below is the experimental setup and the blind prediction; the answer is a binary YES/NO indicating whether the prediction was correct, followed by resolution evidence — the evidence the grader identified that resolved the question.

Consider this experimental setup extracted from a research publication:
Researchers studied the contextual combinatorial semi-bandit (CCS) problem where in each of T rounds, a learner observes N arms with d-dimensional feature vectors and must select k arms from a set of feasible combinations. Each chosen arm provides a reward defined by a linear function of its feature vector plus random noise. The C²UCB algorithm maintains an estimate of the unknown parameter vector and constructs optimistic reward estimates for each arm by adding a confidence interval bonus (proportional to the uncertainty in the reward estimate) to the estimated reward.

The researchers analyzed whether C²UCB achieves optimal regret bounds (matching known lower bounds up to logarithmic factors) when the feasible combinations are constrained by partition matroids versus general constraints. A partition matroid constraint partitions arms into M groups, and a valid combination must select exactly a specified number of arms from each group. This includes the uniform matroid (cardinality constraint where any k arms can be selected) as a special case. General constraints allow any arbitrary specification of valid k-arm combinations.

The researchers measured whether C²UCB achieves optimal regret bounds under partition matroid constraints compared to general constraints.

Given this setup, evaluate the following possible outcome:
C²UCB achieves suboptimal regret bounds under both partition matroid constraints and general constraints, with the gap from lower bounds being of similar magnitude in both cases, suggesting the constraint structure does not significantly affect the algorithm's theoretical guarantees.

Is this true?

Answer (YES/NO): NO